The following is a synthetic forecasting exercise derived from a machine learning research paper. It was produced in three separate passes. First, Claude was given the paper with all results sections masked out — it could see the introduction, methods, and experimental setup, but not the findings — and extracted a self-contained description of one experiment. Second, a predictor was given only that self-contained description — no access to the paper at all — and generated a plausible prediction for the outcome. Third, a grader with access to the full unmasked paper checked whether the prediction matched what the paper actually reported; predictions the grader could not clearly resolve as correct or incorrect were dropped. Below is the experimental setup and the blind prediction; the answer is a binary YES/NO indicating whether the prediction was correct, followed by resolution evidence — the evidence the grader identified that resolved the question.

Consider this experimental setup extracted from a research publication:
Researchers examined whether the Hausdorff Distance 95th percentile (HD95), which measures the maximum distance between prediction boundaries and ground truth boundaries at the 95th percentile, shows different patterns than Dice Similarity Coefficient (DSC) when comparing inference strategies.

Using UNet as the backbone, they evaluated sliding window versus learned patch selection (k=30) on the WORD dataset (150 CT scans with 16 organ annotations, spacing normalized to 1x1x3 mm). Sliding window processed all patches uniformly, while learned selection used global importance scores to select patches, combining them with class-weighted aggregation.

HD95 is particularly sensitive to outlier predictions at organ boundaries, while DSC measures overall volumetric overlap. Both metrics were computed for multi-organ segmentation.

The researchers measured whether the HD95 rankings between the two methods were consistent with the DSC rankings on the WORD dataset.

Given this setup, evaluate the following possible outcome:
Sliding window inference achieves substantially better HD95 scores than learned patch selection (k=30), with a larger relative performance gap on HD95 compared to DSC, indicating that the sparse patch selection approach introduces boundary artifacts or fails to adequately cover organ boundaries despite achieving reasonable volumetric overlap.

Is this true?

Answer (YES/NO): NO